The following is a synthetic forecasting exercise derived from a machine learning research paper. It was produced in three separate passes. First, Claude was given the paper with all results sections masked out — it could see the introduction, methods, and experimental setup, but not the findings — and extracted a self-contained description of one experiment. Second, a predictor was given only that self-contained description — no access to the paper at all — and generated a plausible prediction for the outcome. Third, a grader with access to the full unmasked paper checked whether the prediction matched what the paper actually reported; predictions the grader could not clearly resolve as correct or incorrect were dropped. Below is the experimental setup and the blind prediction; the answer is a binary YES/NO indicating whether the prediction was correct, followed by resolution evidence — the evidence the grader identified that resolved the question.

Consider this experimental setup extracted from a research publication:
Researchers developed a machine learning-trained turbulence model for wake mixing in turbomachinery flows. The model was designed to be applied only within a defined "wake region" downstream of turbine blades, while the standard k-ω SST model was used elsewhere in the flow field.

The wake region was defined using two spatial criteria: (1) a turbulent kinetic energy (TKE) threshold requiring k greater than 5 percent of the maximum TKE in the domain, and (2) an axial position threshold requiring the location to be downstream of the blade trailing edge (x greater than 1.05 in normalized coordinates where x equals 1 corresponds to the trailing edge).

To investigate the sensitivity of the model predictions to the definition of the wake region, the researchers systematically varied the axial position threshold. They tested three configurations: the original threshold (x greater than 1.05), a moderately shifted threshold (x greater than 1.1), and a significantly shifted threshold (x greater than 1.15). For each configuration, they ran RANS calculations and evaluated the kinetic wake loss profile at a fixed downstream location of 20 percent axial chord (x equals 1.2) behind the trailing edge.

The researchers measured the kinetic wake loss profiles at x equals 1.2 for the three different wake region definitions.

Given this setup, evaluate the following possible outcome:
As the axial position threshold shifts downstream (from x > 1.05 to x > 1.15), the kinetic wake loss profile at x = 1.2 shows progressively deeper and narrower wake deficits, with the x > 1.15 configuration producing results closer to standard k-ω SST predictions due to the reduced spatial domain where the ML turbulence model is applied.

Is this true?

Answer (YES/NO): NO